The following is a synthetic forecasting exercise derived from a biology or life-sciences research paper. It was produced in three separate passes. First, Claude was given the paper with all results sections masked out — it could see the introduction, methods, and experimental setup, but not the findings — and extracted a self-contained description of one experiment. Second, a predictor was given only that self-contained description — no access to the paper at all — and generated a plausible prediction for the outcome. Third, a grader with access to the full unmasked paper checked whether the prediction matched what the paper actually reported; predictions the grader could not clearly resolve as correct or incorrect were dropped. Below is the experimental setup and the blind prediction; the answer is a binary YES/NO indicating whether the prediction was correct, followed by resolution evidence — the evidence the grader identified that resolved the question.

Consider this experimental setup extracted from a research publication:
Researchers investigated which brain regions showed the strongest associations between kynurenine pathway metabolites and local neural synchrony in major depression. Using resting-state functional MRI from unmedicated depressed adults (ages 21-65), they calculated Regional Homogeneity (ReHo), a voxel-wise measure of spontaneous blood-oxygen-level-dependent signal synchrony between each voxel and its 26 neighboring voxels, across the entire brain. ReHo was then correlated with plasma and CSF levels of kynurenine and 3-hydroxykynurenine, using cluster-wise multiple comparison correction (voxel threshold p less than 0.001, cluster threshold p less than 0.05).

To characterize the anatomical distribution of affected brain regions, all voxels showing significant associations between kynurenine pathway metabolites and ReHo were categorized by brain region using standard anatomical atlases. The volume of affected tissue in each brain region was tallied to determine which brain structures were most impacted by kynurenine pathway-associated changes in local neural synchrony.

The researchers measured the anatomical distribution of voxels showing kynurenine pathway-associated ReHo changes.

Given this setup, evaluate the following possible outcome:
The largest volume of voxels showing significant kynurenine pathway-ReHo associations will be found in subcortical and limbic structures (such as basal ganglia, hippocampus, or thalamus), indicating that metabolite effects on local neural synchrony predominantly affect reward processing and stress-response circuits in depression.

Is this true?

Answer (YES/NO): NO